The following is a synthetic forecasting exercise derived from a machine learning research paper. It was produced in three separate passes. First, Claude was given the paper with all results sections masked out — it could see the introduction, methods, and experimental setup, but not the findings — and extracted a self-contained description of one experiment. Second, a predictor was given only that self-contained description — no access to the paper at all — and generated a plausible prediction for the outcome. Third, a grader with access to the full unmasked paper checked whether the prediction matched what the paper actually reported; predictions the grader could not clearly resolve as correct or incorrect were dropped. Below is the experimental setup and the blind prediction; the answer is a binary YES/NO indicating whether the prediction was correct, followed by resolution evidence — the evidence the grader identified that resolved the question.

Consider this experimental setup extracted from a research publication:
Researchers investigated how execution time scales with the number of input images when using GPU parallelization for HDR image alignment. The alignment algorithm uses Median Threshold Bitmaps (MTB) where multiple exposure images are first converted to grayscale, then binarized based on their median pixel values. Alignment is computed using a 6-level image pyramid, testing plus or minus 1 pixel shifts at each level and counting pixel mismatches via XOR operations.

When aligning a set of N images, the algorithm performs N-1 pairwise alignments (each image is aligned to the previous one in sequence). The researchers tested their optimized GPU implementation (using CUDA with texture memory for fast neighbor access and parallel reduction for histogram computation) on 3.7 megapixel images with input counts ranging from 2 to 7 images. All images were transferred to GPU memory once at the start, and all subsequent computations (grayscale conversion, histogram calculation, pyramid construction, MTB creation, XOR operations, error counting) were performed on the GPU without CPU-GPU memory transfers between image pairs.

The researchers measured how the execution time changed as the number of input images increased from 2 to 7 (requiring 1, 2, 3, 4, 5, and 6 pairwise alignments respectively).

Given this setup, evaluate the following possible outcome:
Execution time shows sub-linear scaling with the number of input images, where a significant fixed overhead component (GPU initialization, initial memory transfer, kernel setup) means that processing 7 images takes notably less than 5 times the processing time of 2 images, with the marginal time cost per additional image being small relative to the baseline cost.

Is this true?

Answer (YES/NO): NO